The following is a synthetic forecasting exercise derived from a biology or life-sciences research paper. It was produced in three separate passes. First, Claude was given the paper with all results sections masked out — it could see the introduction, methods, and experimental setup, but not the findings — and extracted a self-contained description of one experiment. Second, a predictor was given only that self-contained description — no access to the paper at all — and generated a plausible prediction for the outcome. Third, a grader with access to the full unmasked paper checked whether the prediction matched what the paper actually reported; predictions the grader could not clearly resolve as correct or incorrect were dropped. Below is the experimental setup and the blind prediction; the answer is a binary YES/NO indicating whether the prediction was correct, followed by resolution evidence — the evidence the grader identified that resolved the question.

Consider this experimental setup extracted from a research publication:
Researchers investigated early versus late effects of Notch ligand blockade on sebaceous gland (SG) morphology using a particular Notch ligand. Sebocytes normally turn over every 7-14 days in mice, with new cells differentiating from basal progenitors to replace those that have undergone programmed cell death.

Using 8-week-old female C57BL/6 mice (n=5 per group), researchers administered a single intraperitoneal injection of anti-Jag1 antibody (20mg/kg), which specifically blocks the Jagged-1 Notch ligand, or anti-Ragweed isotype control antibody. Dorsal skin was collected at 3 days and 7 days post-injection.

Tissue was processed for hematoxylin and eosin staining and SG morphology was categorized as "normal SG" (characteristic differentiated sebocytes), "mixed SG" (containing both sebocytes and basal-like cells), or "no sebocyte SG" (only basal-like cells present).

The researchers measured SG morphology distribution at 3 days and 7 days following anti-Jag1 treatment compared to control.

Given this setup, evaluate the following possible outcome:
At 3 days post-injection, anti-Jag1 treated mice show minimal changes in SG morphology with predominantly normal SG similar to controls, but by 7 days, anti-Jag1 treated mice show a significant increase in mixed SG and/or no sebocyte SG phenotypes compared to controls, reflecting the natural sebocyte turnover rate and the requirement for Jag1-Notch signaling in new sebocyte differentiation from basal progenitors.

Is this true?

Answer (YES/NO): NO